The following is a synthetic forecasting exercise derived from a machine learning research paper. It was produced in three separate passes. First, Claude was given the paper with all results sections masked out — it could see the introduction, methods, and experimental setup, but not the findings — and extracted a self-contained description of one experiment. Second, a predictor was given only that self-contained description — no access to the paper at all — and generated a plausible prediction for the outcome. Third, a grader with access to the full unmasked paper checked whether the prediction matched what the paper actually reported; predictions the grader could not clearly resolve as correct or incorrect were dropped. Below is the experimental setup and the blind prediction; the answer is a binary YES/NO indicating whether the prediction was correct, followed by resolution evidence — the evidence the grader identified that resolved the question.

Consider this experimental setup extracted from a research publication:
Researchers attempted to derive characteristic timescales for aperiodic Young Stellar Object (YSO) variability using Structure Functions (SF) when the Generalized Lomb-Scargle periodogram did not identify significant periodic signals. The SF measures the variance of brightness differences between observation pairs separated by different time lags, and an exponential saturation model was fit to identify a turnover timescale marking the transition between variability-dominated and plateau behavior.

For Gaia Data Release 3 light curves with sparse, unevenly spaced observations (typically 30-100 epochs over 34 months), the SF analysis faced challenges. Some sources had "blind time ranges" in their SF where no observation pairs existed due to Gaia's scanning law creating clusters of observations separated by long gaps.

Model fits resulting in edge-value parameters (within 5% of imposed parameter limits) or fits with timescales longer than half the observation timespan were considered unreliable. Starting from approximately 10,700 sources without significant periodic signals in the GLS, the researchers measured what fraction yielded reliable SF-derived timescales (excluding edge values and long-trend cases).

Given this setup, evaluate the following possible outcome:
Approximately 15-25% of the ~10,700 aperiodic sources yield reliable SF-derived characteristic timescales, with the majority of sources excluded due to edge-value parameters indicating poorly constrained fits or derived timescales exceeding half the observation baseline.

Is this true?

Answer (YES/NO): NO